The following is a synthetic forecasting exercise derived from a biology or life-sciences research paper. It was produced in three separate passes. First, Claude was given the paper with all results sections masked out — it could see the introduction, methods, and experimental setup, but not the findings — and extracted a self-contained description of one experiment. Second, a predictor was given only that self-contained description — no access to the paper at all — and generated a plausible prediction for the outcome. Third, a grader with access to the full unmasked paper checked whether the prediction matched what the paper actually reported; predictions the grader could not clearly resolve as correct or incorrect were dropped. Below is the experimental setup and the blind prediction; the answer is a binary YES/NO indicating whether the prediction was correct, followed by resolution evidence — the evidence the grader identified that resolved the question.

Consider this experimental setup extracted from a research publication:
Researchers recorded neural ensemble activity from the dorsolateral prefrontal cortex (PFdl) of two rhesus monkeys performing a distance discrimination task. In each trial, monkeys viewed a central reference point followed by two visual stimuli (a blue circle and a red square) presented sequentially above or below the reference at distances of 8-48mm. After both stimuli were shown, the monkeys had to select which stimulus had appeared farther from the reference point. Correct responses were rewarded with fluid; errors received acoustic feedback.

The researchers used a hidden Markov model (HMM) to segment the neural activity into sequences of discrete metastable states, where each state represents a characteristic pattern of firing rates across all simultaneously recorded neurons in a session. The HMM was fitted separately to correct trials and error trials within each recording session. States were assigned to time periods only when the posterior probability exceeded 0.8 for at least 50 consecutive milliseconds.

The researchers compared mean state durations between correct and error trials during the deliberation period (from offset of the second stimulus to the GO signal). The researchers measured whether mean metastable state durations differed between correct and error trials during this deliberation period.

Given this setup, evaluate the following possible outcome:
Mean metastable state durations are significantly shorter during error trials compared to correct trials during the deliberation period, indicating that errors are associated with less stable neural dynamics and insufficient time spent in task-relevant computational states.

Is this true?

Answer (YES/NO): NO